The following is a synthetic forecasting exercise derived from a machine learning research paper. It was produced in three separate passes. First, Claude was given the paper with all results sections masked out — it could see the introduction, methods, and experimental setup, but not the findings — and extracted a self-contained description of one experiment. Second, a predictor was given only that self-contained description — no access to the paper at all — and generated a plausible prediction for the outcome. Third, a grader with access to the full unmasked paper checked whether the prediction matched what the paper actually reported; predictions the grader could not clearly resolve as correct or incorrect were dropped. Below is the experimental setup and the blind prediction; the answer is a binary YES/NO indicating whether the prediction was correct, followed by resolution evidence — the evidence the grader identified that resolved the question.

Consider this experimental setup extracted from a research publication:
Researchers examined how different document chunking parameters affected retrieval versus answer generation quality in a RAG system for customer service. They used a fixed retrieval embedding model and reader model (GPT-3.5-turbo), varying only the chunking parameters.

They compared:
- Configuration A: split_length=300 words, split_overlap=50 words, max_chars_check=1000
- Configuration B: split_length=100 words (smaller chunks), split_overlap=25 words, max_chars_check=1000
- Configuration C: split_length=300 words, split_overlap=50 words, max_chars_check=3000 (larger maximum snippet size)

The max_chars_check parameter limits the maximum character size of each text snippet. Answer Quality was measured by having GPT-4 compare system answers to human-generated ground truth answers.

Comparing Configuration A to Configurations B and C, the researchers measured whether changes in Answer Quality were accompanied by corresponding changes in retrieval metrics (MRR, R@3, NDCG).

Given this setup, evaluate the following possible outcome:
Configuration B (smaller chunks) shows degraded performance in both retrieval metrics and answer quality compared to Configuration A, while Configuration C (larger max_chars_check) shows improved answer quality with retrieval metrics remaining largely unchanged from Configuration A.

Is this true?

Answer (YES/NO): YES